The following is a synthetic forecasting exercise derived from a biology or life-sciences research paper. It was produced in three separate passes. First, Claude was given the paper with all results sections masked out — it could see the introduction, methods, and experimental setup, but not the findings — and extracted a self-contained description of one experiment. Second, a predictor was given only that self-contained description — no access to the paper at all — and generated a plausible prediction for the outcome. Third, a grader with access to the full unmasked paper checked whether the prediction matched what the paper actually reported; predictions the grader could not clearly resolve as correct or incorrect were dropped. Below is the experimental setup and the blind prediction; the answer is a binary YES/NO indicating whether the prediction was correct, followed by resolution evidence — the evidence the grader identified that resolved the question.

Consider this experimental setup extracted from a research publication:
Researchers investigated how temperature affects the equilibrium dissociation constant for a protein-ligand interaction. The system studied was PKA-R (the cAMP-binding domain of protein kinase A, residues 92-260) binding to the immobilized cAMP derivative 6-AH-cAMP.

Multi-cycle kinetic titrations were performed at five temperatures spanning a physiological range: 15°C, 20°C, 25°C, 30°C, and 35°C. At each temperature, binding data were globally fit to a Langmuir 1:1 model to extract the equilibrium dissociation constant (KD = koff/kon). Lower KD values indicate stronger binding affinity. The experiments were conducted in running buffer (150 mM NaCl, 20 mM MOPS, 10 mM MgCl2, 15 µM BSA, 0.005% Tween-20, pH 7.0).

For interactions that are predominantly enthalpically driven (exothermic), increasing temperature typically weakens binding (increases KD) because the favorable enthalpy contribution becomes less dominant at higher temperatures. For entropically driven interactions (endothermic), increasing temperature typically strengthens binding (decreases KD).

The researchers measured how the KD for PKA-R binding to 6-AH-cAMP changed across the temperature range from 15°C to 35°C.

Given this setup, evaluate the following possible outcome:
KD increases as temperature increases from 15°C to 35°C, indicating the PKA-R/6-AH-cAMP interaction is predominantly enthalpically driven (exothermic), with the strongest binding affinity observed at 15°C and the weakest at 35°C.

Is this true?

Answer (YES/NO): NO